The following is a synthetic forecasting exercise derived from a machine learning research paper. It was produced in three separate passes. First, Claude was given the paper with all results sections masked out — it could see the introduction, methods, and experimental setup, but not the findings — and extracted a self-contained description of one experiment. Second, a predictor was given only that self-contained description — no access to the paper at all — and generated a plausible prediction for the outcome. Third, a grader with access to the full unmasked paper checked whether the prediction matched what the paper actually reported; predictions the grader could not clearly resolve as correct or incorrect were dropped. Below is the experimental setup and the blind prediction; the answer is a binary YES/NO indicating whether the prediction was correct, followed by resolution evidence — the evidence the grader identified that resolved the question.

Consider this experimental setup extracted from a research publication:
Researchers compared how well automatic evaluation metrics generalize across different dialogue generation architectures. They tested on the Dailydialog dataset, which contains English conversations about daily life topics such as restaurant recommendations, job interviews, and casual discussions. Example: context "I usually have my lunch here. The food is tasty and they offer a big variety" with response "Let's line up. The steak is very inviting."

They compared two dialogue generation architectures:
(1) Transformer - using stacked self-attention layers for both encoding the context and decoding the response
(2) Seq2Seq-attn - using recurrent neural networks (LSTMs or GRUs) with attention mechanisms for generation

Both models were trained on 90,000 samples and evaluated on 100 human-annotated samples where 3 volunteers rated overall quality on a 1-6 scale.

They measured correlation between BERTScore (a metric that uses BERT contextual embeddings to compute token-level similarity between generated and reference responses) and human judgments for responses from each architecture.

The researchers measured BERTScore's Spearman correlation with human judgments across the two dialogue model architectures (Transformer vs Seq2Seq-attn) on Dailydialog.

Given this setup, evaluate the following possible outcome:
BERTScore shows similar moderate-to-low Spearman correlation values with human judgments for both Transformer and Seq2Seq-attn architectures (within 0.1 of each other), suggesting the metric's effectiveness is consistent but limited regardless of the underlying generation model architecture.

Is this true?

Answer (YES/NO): YES